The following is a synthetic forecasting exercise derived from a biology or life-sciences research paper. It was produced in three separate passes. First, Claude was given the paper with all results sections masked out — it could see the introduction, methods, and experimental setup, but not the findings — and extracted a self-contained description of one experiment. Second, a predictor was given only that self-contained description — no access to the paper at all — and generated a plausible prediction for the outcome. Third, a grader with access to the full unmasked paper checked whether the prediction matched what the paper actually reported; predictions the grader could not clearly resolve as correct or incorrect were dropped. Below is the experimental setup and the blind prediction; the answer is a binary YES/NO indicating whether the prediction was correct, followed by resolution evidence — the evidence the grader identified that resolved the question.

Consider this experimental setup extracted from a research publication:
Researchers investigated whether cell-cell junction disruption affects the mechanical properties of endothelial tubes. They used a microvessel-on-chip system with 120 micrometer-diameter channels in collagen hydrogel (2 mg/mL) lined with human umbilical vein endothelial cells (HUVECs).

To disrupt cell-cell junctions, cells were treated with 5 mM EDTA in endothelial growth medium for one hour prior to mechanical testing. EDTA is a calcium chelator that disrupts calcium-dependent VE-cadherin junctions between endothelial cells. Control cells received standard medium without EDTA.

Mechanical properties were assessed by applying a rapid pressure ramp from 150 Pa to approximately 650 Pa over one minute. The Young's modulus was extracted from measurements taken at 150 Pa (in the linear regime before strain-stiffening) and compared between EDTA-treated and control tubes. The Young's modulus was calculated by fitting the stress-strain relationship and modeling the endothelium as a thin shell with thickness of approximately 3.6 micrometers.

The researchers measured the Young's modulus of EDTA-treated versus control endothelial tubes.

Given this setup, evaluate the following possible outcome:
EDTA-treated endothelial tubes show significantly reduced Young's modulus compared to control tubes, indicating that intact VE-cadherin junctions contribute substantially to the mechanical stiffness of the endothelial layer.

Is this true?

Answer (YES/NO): YES